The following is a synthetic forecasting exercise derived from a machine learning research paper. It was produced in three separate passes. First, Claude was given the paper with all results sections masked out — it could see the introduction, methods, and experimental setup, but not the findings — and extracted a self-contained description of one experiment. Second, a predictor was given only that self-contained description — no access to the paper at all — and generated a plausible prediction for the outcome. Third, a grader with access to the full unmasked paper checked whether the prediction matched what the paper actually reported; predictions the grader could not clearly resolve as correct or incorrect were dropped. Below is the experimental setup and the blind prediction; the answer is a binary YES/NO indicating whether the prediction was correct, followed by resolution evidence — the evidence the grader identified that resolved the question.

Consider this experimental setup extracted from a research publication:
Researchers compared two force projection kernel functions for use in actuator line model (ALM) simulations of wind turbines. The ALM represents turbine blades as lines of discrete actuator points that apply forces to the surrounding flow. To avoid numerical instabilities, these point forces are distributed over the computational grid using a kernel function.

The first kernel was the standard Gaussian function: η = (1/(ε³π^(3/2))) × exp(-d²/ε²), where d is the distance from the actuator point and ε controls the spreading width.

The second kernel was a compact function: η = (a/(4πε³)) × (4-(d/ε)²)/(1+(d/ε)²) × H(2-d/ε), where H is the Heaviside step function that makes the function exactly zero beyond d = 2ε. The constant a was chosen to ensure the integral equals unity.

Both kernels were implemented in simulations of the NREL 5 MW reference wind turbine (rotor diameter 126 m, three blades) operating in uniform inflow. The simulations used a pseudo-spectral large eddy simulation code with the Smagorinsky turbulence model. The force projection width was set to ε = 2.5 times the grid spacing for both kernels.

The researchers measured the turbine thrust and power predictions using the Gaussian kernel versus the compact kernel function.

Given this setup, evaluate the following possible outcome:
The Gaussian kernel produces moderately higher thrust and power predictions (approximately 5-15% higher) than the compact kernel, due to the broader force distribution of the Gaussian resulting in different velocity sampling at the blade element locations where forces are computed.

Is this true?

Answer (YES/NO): NO